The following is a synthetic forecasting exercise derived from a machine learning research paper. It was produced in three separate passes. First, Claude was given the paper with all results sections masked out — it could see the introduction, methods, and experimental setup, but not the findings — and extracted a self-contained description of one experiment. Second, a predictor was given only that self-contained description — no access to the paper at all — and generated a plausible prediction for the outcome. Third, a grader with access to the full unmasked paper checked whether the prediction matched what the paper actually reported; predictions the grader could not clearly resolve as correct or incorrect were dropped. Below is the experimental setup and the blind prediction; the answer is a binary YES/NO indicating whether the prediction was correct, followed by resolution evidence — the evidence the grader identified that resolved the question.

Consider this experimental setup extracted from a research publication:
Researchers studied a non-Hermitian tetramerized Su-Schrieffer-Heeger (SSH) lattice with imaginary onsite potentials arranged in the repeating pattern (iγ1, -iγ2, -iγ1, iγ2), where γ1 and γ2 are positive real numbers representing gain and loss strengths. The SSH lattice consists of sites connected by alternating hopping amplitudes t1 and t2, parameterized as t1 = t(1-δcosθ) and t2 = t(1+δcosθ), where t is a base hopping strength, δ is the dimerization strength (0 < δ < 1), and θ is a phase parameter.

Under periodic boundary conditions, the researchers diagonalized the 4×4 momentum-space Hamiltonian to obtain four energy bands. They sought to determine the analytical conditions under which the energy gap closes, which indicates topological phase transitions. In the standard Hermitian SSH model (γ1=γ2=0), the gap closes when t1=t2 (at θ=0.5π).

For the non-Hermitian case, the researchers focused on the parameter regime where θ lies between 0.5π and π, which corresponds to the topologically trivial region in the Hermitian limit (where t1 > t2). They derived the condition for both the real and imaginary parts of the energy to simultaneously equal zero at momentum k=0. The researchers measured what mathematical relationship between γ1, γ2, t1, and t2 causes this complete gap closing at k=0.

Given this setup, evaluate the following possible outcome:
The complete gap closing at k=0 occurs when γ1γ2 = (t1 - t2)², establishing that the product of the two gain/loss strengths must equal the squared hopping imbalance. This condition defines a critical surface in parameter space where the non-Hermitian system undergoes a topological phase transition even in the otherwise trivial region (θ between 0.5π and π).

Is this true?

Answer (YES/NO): NO